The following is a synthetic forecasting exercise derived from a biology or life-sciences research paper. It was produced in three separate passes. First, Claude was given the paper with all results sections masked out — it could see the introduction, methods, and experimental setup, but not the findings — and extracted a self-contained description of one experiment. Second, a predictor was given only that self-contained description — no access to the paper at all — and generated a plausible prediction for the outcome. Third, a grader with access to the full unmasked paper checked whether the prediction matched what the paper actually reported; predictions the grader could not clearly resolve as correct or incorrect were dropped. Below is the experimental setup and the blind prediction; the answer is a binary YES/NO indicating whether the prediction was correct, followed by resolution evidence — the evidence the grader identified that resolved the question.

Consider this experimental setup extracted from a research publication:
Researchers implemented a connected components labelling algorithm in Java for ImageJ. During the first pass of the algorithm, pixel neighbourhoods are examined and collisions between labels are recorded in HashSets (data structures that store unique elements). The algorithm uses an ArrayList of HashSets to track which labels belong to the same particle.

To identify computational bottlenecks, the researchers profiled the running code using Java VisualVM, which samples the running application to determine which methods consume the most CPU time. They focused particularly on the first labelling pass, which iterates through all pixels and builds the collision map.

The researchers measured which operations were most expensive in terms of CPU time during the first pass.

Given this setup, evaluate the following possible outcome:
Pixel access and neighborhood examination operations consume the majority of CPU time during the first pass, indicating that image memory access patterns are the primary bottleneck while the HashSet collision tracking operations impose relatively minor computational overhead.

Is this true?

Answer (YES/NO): YES